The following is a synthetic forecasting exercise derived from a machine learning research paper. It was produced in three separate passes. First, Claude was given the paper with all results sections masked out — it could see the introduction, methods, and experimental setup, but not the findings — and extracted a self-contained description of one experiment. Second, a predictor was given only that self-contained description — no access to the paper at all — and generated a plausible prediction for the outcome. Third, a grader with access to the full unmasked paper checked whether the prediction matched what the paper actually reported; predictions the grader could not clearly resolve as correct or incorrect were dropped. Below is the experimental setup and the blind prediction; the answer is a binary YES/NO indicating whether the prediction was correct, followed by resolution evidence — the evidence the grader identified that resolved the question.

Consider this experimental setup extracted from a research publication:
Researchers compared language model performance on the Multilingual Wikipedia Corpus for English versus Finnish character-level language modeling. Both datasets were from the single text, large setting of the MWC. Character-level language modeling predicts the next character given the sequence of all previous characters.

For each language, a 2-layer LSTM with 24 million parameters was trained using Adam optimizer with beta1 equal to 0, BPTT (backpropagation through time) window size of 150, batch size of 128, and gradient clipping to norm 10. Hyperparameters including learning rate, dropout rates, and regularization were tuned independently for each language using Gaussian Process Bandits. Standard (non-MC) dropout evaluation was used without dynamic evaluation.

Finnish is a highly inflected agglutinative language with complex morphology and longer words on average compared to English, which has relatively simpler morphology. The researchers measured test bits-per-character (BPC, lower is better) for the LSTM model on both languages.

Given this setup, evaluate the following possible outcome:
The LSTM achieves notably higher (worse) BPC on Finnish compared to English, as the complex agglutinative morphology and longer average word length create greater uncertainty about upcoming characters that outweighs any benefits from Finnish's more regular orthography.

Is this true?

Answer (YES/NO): YES